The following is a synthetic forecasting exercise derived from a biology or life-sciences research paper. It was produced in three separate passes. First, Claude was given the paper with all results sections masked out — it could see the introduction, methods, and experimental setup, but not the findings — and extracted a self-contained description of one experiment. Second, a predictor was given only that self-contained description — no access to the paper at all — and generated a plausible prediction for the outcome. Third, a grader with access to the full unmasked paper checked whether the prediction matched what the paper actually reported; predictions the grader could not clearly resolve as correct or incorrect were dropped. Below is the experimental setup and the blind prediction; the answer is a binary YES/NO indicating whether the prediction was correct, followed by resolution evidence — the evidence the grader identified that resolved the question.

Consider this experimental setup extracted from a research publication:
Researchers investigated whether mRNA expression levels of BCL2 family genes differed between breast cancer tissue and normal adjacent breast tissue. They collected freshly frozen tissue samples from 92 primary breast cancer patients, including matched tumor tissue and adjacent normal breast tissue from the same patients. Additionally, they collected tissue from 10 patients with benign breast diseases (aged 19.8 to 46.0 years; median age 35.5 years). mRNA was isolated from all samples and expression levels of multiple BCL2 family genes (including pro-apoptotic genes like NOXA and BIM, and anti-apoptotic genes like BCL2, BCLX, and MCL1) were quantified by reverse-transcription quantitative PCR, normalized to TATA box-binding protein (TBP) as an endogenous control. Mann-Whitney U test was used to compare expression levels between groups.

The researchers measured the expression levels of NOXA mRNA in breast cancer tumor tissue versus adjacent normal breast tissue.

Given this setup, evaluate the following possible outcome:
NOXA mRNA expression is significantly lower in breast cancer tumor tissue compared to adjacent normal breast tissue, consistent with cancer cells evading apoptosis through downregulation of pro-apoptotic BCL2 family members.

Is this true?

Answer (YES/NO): NO